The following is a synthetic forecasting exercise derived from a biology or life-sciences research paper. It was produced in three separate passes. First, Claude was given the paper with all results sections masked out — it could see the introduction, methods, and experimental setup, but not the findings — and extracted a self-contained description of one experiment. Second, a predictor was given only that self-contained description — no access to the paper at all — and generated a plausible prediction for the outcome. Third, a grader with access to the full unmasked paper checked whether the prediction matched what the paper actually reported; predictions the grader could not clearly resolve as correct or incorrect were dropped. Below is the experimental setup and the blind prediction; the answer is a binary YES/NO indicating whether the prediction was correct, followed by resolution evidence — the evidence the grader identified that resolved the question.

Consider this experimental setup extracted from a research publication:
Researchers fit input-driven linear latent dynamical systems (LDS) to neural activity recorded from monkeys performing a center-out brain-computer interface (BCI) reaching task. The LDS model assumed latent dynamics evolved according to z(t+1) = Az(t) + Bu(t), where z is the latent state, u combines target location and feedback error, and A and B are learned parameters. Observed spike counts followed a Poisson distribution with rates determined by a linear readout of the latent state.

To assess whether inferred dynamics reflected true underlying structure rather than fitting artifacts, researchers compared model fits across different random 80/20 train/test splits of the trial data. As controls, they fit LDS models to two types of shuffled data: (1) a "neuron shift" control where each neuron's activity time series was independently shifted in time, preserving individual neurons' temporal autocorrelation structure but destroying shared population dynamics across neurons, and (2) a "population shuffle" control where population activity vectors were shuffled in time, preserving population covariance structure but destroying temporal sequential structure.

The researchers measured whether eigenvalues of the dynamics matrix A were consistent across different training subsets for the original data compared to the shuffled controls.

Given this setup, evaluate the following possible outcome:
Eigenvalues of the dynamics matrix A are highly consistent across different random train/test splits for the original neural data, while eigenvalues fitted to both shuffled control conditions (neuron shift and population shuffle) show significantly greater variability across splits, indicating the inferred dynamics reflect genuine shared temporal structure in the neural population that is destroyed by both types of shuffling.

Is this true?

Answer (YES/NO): YES